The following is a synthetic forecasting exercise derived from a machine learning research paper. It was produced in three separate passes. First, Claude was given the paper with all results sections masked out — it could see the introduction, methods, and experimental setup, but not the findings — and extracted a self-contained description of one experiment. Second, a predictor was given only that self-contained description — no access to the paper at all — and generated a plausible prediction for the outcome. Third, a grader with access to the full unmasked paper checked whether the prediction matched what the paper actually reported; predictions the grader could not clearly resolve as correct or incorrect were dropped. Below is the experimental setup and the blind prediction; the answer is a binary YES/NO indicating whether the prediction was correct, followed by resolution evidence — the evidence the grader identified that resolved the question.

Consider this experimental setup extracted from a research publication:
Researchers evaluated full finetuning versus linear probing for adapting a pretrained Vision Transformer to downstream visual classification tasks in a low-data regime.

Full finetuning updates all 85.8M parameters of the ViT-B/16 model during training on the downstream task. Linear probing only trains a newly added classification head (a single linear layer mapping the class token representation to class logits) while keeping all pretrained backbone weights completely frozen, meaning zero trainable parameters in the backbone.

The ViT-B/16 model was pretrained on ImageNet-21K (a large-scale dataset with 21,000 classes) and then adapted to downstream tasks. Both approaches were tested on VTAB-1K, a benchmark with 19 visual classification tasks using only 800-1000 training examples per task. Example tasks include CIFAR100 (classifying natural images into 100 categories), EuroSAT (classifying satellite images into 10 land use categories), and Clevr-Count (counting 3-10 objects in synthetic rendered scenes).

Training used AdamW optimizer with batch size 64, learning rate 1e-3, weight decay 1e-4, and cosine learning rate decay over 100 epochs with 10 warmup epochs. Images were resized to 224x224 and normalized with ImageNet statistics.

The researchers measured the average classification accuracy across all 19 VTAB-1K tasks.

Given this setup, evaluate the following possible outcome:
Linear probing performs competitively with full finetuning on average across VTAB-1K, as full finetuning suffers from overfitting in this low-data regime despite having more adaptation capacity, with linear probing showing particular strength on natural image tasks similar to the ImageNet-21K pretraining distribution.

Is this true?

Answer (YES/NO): NO